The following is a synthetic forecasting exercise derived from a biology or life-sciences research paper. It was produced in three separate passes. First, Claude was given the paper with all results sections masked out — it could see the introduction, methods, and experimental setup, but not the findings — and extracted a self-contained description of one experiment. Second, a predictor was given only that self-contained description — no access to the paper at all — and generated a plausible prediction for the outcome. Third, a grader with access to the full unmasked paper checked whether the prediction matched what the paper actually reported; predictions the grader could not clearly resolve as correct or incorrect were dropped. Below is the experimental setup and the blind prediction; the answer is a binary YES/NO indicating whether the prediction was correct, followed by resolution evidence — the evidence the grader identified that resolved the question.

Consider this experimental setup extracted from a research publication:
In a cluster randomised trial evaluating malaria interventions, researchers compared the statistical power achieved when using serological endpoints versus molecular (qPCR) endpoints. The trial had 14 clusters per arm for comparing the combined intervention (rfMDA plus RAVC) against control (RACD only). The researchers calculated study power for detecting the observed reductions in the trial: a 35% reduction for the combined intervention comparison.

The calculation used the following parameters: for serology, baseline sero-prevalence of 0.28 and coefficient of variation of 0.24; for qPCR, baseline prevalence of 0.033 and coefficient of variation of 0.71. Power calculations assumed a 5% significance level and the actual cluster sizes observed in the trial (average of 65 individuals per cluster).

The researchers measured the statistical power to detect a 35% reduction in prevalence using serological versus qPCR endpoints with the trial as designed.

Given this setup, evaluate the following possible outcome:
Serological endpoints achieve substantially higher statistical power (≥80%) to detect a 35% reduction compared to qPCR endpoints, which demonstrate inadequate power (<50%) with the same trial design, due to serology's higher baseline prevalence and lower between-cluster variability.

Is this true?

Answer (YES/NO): NO